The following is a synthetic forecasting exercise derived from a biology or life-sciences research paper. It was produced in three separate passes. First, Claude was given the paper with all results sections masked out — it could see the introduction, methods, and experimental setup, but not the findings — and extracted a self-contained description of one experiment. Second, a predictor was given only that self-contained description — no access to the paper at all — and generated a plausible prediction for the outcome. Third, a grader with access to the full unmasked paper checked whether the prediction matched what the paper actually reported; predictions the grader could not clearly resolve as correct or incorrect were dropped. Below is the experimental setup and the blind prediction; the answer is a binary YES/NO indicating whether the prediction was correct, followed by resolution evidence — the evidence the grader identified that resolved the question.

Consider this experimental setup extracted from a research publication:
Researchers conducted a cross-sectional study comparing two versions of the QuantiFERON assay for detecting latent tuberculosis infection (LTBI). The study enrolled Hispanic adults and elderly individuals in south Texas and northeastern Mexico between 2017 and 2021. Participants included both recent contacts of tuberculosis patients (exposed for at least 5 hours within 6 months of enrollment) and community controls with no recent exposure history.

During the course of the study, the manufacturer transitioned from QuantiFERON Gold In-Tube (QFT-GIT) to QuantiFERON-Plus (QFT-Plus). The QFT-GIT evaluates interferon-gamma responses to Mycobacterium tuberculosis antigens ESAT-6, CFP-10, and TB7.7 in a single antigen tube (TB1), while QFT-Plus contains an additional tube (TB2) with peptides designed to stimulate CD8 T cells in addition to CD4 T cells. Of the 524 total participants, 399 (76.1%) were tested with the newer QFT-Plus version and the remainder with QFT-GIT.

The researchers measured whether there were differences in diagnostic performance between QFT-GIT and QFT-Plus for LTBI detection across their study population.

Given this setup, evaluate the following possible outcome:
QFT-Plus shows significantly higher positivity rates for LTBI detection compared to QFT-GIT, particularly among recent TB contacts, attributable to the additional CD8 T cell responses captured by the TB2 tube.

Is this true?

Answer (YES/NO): NO